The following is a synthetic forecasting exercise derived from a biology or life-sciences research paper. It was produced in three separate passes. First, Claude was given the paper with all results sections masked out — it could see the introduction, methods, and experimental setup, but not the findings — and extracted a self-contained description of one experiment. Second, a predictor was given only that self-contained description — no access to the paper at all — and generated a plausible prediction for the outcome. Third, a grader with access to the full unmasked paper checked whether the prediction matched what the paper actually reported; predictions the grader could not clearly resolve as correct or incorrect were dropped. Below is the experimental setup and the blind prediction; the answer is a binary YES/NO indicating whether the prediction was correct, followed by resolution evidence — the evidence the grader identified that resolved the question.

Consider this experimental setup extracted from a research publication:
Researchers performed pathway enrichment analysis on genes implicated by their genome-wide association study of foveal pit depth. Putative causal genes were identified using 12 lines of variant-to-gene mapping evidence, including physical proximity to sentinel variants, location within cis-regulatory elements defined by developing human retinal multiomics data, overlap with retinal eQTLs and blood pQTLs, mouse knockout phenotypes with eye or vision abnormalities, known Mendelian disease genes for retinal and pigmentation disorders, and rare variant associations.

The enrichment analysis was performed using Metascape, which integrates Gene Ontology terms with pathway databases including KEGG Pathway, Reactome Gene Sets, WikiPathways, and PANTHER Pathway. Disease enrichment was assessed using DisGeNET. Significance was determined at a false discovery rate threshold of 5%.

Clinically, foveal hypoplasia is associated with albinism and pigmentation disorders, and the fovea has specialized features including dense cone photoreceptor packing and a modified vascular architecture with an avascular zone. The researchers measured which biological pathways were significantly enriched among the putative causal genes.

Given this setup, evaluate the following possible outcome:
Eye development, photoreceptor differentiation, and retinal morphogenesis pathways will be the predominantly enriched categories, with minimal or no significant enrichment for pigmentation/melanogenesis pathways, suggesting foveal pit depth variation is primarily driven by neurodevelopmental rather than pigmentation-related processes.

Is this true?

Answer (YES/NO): NO